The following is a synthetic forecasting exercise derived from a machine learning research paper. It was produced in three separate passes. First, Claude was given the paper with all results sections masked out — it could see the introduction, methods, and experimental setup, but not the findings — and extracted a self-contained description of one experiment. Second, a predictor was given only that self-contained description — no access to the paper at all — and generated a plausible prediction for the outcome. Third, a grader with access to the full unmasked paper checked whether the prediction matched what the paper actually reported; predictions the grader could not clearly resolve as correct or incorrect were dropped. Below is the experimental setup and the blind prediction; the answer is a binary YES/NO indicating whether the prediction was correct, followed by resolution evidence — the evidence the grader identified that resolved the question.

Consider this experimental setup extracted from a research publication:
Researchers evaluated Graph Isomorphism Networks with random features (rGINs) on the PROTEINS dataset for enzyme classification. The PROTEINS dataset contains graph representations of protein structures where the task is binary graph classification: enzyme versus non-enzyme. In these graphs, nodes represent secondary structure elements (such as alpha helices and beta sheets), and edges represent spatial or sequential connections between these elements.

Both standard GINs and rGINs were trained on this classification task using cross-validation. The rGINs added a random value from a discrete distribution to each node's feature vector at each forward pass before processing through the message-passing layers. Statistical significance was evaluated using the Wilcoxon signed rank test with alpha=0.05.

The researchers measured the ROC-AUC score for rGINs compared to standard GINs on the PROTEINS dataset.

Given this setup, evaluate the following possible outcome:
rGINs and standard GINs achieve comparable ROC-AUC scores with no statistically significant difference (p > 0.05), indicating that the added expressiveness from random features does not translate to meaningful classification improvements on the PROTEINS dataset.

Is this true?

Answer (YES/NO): YES